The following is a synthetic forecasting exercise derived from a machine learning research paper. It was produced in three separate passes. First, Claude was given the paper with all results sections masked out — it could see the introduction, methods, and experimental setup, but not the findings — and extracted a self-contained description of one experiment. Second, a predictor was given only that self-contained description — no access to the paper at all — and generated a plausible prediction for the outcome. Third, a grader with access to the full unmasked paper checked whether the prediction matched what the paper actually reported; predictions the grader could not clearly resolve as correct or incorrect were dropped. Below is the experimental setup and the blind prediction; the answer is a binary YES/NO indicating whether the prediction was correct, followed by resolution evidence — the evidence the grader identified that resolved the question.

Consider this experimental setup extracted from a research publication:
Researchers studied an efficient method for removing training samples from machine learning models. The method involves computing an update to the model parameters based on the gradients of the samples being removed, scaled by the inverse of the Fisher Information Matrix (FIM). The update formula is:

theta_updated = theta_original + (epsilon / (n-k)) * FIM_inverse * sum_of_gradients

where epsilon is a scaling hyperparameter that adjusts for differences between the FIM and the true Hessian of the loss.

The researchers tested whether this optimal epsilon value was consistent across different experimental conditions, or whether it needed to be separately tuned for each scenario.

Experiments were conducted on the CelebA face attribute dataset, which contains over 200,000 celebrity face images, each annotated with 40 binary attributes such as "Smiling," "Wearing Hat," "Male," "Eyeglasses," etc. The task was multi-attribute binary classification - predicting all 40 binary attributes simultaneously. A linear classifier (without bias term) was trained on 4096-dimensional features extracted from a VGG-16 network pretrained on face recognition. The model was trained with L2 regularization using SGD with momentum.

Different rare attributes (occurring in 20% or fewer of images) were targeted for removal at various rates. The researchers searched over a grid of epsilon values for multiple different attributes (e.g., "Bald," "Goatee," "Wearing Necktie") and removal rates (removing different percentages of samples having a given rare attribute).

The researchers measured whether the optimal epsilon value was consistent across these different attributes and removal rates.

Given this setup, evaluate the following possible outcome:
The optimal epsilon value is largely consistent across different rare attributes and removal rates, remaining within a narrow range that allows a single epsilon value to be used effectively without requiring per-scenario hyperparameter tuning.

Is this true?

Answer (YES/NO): YES